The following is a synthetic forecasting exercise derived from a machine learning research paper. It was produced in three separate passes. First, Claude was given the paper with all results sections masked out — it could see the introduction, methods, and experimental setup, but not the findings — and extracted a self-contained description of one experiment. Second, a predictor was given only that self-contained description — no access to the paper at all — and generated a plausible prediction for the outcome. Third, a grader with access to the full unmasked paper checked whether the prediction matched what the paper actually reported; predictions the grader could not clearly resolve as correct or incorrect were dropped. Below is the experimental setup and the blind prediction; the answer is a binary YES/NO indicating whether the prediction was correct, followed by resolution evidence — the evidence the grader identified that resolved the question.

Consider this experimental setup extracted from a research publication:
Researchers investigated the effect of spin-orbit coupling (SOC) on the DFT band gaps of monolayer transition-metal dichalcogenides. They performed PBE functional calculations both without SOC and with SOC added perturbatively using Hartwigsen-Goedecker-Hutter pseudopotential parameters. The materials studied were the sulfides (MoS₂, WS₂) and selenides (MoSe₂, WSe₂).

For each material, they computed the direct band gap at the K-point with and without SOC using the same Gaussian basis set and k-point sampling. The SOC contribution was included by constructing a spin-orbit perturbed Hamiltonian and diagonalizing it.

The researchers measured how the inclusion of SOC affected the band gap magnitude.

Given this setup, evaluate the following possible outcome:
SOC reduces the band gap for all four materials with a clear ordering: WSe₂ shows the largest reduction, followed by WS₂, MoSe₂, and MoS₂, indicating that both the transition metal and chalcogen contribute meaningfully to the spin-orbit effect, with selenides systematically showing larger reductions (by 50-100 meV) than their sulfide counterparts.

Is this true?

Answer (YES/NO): NO